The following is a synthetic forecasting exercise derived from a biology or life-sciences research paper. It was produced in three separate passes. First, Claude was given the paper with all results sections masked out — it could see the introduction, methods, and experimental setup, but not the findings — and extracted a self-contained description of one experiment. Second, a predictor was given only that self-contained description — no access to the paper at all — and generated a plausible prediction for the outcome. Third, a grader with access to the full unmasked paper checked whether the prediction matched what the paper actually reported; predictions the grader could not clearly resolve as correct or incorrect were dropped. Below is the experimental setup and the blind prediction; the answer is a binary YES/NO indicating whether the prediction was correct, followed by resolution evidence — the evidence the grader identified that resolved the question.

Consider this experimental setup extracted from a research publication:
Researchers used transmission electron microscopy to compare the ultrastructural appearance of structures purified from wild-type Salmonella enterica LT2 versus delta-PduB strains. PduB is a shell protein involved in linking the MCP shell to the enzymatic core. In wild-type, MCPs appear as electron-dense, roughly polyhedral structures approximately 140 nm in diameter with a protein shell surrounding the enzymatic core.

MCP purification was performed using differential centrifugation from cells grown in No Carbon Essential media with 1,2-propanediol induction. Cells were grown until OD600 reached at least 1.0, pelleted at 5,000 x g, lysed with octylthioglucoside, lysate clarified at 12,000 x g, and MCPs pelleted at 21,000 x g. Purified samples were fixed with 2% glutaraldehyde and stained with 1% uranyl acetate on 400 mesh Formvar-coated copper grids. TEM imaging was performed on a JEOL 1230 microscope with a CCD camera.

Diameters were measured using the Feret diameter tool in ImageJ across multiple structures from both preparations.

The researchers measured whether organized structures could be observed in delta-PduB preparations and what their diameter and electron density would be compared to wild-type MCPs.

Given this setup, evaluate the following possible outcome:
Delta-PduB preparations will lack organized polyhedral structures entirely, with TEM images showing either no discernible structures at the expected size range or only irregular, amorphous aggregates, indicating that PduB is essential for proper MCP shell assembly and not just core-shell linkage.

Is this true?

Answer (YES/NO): NO